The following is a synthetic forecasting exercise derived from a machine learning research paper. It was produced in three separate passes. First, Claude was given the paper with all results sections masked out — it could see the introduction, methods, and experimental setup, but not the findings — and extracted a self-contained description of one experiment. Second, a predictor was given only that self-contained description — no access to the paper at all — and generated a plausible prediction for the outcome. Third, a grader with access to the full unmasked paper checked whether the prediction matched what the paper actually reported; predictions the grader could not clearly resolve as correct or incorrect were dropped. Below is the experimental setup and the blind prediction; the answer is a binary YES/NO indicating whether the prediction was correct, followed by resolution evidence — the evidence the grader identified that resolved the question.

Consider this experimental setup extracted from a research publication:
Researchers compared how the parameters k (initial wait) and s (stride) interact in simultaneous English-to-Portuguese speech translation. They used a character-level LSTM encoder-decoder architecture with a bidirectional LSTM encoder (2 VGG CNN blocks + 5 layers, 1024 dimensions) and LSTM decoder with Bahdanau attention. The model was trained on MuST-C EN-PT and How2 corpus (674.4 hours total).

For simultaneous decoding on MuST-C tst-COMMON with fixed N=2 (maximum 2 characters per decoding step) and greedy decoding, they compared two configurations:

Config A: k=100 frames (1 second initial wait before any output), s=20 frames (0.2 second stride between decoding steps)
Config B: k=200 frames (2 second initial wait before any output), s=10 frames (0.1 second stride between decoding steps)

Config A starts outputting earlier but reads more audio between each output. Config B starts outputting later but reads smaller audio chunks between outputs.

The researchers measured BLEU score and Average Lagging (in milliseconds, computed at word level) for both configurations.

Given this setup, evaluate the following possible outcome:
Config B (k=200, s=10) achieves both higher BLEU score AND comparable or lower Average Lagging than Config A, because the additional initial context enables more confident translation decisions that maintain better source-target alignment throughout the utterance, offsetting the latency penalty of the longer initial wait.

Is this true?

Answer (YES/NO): NO